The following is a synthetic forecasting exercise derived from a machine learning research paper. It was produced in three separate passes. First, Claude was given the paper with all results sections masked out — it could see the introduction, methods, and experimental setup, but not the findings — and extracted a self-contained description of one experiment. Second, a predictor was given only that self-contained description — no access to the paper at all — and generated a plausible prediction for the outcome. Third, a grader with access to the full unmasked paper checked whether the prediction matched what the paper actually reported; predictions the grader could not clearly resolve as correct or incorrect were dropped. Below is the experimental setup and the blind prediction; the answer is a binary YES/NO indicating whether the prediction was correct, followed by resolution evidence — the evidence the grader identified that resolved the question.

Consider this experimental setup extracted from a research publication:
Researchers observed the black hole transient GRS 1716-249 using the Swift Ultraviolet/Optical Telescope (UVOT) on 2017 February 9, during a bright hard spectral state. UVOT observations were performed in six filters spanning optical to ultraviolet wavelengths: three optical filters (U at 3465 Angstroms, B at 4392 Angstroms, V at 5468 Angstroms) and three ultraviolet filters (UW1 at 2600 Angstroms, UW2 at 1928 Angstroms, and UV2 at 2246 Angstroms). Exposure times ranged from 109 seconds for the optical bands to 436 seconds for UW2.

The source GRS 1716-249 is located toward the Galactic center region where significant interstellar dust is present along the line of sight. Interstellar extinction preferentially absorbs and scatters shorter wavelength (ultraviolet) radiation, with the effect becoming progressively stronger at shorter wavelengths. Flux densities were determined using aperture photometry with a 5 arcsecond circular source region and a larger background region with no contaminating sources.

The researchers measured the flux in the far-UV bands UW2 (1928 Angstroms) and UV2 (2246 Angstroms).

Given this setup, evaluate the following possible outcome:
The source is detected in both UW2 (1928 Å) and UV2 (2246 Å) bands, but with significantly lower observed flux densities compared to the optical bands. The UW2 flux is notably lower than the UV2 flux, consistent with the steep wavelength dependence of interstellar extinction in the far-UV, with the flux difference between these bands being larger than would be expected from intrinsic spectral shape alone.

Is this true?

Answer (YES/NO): NO